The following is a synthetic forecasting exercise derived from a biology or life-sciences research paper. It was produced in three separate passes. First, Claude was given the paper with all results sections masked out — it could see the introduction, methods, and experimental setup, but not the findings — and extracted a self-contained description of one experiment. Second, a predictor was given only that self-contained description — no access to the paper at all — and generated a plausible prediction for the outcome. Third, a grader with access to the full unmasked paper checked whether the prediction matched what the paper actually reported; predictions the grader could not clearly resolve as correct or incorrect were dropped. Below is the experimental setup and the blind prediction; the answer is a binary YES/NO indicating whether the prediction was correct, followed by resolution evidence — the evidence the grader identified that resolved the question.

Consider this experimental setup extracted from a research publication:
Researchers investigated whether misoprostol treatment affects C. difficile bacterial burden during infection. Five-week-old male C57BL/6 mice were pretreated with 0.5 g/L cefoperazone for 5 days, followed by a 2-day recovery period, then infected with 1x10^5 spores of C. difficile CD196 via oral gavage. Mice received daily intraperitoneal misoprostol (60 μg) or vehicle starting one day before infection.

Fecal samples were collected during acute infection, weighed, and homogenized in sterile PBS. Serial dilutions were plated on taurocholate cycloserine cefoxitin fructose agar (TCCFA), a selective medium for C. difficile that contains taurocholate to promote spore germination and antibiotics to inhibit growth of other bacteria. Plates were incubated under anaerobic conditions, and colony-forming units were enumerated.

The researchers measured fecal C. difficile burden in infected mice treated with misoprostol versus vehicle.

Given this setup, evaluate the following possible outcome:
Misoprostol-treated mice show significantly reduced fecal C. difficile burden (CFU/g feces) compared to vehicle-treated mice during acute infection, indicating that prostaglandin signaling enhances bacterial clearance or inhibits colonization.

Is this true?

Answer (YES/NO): NO